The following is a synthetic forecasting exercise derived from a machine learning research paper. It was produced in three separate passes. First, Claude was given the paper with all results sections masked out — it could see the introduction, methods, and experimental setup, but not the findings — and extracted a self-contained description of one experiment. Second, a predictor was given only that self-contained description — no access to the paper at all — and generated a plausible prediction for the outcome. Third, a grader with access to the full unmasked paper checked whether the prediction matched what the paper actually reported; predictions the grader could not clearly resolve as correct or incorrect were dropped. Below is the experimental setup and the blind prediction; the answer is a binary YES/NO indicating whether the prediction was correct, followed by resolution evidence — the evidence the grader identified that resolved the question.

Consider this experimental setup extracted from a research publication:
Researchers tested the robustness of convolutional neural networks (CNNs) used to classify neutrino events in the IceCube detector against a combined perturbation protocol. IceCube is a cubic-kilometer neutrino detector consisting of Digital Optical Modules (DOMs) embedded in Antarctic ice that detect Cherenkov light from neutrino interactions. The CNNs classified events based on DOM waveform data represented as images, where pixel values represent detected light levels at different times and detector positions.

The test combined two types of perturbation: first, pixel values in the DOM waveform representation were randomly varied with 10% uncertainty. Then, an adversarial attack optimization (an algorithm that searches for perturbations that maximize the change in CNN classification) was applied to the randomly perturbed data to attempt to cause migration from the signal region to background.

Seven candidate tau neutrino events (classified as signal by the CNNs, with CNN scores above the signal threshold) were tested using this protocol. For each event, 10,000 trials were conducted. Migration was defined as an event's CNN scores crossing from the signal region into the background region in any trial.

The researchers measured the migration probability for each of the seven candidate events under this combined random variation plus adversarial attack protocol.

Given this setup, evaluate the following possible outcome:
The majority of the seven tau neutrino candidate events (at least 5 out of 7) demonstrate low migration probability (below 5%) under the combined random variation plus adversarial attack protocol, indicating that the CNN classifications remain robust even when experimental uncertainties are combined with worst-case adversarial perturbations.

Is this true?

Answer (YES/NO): YES